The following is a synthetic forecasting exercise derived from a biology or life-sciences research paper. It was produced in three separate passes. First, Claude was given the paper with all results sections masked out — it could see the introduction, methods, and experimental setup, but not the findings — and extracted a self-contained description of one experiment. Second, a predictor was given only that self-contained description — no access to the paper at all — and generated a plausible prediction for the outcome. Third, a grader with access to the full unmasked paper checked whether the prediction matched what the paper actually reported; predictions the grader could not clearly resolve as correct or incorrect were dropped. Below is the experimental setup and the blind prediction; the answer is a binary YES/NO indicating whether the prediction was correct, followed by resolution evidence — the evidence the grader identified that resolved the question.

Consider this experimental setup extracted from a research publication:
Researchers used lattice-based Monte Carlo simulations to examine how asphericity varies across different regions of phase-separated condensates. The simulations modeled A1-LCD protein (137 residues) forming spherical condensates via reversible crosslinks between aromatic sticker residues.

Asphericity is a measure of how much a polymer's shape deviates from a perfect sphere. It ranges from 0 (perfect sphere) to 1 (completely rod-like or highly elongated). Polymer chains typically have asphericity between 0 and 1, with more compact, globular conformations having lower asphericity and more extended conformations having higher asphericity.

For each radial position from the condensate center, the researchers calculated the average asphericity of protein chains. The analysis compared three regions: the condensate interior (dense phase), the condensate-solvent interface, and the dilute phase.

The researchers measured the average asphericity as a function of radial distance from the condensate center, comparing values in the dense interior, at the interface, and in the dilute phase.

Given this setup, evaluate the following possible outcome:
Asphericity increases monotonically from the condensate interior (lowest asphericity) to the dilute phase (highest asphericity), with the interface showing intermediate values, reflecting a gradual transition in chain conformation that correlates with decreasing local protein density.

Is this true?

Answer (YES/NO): NO